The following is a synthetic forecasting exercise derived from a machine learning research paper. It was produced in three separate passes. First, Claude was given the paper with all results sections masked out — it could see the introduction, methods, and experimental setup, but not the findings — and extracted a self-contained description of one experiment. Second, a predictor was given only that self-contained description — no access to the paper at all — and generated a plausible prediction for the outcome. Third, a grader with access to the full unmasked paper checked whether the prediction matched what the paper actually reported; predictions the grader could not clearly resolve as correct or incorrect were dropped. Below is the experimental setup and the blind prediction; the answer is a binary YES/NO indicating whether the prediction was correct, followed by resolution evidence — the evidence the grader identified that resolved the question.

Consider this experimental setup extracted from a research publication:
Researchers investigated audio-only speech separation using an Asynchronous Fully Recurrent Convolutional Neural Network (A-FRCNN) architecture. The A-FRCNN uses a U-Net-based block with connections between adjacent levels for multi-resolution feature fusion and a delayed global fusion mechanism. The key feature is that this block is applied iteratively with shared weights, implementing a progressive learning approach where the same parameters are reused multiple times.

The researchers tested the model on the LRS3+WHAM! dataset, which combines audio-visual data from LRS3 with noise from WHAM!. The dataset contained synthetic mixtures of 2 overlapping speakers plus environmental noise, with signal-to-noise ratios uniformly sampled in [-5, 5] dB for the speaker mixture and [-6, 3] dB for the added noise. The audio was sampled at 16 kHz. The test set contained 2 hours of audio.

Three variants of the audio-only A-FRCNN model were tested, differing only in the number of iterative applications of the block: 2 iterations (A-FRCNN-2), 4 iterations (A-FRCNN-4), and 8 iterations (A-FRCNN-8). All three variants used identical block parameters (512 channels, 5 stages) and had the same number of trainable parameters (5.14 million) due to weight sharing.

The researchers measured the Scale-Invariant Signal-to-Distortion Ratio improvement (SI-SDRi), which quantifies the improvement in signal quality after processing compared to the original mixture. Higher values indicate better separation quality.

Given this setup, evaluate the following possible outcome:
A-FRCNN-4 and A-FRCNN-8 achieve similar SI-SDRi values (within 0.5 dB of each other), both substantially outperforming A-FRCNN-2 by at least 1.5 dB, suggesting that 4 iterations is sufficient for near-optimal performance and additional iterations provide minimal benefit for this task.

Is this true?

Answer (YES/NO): NO